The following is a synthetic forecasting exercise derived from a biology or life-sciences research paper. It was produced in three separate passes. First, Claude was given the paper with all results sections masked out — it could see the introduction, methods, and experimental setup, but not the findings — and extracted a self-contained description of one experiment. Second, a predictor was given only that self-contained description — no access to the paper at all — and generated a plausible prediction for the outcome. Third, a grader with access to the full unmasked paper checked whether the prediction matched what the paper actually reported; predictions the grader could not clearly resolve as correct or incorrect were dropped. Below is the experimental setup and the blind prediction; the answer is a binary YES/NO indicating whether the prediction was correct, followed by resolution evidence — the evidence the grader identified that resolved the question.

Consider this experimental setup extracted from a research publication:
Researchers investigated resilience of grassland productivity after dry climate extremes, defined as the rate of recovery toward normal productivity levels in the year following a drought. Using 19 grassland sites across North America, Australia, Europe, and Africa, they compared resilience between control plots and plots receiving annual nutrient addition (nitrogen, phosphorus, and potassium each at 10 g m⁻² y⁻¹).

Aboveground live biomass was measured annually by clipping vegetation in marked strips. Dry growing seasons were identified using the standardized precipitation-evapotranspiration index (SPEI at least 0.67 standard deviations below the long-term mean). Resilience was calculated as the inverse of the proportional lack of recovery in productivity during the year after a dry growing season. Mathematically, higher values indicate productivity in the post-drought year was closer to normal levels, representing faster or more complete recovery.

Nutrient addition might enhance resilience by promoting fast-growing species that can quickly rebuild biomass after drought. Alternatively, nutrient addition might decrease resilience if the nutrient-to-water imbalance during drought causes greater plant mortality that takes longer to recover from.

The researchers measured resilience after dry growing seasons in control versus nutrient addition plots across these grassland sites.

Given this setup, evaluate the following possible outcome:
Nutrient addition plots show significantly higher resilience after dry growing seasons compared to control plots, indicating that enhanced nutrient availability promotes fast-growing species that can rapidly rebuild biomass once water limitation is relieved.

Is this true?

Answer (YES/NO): NO